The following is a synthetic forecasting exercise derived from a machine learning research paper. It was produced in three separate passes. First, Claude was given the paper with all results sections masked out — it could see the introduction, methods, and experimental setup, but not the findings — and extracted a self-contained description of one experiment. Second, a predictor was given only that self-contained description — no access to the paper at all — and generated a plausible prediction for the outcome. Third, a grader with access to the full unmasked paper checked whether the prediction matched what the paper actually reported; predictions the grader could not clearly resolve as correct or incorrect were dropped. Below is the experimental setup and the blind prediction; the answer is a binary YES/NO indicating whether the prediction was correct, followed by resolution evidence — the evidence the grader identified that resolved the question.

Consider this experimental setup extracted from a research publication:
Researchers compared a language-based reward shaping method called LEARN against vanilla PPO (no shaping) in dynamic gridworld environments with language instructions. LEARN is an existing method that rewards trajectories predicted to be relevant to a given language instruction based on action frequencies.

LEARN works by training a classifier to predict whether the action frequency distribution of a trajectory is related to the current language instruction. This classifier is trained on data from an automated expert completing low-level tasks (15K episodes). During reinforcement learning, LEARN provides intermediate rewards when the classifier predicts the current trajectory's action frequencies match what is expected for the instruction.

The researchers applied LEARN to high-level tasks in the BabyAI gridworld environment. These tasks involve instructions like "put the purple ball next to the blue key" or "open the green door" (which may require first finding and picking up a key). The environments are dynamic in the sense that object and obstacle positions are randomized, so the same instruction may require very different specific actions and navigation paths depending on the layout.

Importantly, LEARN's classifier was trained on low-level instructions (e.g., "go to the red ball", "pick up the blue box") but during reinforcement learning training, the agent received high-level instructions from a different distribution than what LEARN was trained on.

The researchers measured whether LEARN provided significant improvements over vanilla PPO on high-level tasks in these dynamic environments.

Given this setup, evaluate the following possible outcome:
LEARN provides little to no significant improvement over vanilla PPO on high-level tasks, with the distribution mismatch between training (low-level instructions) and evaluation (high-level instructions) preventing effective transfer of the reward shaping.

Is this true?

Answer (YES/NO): YES